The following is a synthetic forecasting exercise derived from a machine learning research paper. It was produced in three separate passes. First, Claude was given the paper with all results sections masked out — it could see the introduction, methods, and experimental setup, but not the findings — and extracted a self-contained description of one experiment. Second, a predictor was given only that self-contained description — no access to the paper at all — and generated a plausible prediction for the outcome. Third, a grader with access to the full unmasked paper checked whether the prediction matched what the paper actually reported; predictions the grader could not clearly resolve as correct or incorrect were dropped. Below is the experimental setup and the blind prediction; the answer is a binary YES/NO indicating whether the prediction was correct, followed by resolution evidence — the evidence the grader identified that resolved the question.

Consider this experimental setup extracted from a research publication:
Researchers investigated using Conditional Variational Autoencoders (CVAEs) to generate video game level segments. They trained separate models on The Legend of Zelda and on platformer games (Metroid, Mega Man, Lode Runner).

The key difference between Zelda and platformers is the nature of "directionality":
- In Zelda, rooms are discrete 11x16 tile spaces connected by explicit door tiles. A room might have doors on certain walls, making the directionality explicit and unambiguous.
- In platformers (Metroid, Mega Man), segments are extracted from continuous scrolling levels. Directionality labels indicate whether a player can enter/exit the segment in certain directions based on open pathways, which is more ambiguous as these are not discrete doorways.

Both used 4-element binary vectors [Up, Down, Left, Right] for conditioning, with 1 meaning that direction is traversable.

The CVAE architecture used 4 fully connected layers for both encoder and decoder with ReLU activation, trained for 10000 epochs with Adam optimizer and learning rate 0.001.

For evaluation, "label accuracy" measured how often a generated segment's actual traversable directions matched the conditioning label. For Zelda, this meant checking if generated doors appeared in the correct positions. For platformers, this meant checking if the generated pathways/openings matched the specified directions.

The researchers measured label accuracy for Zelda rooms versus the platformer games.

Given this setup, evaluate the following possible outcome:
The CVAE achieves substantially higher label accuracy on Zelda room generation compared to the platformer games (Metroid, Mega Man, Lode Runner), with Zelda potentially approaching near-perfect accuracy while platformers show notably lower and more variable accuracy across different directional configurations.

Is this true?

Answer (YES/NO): YES